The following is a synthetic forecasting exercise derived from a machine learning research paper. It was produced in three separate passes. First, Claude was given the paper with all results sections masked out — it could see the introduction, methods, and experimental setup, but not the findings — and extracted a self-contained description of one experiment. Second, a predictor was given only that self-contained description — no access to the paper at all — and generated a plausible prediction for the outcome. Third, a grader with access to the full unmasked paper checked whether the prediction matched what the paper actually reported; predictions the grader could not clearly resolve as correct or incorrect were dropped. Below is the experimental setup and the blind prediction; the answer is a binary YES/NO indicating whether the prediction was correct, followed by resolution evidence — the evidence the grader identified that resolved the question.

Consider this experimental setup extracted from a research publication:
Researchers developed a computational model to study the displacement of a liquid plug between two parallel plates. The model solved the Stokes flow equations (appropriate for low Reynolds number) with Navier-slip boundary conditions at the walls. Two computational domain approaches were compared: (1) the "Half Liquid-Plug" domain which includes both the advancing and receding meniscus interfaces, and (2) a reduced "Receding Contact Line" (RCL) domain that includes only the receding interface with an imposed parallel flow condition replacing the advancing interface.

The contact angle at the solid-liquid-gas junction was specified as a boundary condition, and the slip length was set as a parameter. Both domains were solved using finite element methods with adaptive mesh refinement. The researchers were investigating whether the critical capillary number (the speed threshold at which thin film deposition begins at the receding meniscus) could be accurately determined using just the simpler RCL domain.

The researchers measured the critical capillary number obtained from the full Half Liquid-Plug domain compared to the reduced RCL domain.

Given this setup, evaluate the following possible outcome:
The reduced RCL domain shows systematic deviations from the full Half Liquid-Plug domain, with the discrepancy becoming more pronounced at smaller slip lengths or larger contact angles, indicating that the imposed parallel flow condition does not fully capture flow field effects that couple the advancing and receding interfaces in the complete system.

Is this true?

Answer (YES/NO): NO